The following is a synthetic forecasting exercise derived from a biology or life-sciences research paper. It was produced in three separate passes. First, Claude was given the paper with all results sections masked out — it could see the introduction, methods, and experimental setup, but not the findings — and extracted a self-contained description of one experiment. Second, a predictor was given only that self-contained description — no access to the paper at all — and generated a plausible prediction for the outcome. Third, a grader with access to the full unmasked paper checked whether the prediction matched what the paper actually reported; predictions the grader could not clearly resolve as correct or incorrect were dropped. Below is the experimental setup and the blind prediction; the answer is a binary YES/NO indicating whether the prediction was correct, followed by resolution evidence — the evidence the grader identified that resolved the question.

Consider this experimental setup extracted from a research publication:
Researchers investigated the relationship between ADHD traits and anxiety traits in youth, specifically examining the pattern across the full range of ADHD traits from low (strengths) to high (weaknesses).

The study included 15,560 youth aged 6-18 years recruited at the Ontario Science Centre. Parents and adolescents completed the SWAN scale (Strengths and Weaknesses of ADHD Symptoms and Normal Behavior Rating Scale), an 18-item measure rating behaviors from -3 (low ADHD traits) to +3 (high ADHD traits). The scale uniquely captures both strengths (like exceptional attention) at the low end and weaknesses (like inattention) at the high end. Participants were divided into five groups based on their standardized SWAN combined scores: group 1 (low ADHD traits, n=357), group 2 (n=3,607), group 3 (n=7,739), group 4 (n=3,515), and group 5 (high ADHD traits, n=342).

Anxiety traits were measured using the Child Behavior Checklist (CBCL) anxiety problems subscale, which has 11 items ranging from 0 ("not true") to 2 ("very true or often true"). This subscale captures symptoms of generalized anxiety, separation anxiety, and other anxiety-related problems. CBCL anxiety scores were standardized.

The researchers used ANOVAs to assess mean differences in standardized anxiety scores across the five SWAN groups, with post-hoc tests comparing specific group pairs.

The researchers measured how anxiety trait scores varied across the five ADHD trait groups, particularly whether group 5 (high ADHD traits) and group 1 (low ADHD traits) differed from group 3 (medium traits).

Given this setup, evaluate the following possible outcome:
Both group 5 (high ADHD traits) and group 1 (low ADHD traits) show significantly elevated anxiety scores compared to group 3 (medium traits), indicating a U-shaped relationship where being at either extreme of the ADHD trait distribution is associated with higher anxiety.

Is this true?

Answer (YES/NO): NO